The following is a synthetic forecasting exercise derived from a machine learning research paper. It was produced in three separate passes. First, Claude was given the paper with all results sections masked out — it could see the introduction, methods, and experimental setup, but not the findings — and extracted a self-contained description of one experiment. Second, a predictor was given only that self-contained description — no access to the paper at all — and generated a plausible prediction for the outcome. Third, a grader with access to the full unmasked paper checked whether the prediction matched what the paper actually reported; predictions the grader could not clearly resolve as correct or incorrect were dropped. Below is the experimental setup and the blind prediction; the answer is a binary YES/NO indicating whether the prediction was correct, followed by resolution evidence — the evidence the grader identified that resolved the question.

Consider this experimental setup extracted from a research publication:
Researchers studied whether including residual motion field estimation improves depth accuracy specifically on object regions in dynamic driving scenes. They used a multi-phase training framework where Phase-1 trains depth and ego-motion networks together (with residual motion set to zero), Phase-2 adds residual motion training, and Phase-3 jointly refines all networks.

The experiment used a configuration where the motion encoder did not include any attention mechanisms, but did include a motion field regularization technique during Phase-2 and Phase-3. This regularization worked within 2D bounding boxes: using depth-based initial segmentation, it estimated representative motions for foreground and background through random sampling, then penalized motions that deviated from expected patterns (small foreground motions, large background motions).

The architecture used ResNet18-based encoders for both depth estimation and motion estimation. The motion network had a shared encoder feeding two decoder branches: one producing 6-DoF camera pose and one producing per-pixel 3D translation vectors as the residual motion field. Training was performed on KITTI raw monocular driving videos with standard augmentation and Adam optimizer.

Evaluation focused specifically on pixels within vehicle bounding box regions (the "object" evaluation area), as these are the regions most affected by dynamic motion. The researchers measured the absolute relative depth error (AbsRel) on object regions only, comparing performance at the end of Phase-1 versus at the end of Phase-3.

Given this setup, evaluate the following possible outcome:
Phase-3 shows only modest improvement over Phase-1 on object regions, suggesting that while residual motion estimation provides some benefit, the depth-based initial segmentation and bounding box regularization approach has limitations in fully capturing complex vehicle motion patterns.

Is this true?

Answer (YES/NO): NO